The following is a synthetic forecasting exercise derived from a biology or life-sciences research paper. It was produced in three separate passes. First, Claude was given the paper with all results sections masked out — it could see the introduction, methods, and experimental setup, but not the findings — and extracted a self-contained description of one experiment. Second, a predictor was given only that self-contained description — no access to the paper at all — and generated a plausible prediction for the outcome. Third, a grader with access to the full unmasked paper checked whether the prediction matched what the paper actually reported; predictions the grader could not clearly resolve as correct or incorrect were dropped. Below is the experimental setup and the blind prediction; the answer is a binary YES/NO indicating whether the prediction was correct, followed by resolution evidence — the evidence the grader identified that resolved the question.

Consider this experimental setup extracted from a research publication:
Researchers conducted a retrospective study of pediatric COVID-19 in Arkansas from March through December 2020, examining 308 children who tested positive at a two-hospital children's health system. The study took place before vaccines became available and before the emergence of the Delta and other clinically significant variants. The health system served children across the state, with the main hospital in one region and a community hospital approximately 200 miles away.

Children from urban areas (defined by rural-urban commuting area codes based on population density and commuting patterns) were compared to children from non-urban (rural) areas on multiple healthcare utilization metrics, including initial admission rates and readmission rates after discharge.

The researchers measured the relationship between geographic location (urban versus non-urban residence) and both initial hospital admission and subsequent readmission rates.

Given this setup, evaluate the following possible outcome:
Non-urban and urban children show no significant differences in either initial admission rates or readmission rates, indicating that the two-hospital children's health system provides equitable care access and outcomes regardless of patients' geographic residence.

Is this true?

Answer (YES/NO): NO